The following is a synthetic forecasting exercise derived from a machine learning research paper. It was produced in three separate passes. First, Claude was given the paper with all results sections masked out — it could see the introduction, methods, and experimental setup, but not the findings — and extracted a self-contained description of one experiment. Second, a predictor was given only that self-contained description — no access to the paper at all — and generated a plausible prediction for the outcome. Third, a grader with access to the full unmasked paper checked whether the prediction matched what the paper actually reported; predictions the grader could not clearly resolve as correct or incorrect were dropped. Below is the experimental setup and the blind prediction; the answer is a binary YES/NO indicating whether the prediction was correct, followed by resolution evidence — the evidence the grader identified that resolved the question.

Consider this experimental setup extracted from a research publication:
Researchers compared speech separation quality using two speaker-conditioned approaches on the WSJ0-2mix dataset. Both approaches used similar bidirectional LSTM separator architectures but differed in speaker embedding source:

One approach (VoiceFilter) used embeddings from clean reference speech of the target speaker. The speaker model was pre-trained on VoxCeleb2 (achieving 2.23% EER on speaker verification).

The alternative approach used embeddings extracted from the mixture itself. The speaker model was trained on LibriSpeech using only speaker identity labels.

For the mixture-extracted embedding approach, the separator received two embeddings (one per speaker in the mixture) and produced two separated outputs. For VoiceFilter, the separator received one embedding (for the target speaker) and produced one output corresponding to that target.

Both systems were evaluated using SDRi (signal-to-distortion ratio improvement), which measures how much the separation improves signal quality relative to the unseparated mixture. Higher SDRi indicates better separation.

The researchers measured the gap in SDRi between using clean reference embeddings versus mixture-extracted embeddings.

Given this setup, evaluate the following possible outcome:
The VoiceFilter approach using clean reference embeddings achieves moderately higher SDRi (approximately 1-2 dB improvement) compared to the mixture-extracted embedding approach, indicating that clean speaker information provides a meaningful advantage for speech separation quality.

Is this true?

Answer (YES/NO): NO